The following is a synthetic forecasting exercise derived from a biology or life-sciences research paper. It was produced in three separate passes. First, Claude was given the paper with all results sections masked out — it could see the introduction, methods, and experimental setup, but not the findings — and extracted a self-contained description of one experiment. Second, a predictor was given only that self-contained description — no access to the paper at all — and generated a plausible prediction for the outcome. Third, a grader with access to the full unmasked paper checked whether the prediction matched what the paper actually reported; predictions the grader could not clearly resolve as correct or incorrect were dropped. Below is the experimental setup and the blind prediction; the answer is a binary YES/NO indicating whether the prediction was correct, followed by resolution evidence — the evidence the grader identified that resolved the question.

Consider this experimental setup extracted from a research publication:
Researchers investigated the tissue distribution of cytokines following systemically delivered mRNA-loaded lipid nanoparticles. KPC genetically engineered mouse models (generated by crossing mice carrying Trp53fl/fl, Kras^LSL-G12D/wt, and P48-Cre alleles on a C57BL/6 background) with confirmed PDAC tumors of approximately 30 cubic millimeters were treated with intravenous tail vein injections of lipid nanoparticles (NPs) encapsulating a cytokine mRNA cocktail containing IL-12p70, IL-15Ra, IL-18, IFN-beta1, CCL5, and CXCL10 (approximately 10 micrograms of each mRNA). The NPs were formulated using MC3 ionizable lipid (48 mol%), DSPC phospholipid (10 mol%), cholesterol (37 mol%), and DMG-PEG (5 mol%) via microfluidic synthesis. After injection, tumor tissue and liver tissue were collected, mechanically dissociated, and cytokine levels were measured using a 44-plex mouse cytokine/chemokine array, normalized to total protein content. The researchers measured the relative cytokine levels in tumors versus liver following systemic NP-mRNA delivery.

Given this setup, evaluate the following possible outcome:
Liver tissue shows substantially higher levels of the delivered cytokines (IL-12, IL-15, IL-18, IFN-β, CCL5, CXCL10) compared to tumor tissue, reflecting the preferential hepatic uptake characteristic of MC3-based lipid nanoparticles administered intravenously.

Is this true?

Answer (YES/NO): NO